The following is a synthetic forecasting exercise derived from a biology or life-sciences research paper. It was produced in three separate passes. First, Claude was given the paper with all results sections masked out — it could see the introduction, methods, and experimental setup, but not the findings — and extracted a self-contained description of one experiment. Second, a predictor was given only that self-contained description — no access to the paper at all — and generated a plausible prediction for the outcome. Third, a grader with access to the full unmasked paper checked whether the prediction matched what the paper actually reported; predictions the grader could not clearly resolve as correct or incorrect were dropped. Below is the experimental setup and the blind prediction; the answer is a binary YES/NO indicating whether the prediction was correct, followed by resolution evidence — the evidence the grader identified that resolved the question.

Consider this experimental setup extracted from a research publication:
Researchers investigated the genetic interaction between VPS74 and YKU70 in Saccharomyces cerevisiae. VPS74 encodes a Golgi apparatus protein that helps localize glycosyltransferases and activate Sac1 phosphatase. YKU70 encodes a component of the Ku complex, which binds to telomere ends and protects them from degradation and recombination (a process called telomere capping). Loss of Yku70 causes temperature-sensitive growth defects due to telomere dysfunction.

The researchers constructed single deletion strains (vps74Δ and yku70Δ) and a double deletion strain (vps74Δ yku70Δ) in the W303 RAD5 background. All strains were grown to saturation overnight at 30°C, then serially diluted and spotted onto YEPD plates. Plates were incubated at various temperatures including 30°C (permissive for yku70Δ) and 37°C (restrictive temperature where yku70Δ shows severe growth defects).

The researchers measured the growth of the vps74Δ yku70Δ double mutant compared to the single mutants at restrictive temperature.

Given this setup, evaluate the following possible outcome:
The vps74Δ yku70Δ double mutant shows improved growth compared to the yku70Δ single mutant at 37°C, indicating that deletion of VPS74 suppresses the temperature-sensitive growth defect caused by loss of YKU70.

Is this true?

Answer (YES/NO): NO